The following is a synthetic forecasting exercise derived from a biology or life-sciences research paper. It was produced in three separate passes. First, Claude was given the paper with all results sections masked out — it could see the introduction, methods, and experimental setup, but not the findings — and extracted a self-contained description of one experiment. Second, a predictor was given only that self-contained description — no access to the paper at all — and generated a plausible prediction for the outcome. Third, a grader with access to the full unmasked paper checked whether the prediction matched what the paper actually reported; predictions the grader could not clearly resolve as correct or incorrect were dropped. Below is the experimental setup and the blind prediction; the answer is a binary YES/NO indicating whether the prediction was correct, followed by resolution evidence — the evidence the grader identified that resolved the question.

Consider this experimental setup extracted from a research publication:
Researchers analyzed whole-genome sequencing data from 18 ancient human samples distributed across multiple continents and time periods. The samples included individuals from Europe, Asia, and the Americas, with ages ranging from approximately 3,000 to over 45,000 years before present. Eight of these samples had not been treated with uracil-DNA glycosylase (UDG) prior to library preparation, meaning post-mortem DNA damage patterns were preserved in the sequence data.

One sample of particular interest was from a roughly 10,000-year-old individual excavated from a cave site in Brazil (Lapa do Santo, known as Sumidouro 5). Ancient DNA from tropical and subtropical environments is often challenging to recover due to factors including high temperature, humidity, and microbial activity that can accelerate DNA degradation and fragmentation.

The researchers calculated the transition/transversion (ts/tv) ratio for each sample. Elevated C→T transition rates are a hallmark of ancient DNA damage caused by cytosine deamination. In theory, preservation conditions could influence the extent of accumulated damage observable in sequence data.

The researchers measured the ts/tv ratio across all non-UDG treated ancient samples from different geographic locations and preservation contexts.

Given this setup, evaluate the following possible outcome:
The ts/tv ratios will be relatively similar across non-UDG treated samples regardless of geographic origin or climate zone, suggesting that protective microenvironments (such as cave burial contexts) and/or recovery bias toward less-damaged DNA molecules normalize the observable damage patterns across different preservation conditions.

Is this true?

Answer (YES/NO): NO